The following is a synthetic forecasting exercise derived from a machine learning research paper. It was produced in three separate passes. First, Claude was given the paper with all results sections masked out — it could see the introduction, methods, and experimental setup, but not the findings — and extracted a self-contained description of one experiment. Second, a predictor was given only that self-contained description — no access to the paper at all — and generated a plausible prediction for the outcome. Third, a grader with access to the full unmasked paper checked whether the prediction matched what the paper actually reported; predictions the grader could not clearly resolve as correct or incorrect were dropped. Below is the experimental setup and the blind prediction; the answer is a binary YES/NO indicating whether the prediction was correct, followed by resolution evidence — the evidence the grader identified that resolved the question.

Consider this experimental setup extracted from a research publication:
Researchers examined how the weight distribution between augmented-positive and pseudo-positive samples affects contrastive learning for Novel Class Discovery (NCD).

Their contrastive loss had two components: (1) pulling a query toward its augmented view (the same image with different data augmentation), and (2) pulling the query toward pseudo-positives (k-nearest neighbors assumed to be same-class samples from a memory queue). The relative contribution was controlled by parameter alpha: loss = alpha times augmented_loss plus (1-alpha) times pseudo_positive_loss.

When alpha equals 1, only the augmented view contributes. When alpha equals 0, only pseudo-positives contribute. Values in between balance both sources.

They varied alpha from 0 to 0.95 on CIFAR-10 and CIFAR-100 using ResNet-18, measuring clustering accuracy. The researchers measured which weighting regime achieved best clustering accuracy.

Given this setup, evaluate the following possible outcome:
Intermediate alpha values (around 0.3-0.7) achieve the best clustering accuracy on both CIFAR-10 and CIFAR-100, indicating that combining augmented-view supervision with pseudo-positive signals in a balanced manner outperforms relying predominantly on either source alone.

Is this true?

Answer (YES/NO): NO